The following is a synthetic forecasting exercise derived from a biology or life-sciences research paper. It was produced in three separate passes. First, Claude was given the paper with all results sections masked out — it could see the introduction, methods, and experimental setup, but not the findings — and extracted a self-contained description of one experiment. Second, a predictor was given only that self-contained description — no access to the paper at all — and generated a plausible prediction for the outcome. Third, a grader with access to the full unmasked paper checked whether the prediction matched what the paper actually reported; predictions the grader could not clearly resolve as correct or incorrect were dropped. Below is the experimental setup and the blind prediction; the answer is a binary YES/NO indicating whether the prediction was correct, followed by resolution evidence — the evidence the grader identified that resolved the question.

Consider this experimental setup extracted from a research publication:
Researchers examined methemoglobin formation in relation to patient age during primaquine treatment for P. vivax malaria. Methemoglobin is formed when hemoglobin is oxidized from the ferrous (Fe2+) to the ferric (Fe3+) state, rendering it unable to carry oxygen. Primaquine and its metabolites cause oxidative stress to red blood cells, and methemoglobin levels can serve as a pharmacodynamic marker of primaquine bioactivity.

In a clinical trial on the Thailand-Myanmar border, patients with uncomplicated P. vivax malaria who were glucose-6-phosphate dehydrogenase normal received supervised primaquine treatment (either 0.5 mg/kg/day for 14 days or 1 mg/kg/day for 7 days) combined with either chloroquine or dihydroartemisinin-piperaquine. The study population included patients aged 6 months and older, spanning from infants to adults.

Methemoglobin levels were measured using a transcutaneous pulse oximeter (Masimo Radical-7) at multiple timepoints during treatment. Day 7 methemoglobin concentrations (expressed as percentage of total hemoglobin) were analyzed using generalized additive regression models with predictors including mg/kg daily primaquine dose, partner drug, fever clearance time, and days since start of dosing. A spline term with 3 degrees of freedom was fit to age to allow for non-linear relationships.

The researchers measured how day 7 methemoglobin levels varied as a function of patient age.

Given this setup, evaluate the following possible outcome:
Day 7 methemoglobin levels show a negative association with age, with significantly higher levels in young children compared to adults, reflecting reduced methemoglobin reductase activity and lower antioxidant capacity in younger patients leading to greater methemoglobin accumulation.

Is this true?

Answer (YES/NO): NO